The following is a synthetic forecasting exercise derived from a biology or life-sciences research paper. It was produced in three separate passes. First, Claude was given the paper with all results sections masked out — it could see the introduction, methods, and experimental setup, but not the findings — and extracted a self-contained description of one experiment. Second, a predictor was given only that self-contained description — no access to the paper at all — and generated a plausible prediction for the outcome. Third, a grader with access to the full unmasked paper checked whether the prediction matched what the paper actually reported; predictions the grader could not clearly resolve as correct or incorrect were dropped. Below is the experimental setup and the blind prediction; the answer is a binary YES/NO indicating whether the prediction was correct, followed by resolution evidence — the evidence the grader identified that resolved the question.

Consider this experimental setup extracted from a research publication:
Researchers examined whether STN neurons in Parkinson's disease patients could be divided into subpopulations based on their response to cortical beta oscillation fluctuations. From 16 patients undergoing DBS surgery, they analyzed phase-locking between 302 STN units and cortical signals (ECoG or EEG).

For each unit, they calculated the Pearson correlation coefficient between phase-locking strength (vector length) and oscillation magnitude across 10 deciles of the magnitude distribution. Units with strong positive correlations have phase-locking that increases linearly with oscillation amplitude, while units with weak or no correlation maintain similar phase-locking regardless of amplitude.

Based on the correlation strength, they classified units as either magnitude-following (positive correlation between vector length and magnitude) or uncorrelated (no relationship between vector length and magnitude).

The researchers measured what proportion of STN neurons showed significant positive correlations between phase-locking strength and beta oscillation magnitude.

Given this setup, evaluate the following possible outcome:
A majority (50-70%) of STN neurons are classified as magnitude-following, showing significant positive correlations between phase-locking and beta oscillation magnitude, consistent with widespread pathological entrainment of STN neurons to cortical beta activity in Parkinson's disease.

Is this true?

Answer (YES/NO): NO